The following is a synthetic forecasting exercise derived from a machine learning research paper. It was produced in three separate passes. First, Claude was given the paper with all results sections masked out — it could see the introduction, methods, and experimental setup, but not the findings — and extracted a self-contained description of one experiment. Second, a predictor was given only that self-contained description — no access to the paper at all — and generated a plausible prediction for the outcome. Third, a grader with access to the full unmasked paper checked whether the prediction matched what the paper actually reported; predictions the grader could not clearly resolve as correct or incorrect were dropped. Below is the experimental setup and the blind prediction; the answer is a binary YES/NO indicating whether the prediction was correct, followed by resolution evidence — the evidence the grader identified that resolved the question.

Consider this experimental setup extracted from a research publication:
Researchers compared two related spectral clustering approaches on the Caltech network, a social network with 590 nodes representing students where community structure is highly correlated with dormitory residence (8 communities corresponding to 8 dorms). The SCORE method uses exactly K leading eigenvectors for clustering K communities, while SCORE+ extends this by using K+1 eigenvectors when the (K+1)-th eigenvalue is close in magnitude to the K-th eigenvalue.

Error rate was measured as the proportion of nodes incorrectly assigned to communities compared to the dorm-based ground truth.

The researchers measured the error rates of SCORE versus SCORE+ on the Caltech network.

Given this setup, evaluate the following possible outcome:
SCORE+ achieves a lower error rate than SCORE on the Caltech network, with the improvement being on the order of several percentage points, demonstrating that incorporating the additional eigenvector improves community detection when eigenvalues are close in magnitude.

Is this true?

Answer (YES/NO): YES